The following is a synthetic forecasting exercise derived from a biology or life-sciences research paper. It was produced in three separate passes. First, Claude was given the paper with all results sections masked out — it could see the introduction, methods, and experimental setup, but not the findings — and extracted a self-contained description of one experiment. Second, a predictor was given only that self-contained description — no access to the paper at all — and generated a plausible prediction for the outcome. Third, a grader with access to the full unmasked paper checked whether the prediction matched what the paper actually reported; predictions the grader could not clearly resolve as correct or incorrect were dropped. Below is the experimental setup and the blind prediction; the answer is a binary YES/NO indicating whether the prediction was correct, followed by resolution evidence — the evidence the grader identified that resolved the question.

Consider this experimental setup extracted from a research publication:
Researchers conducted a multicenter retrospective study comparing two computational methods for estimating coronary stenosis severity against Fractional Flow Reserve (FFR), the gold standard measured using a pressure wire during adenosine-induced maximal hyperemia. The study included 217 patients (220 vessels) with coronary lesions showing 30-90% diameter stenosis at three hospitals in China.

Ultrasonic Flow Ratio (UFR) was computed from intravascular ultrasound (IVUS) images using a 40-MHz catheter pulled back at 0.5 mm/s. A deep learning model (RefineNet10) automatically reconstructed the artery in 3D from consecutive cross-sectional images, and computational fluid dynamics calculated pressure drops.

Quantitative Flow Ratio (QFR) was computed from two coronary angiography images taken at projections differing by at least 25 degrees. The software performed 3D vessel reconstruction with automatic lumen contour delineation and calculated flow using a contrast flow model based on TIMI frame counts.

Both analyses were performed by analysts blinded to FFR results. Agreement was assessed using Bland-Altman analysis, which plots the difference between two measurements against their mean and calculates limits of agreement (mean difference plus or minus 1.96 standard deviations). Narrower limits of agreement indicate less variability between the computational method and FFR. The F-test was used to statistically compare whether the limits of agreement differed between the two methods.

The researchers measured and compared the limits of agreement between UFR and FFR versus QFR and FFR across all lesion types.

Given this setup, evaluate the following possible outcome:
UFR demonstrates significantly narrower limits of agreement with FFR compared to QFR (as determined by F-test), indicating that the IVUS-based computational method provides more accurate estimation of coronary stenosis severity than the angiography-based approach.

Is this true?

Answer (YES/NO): YES